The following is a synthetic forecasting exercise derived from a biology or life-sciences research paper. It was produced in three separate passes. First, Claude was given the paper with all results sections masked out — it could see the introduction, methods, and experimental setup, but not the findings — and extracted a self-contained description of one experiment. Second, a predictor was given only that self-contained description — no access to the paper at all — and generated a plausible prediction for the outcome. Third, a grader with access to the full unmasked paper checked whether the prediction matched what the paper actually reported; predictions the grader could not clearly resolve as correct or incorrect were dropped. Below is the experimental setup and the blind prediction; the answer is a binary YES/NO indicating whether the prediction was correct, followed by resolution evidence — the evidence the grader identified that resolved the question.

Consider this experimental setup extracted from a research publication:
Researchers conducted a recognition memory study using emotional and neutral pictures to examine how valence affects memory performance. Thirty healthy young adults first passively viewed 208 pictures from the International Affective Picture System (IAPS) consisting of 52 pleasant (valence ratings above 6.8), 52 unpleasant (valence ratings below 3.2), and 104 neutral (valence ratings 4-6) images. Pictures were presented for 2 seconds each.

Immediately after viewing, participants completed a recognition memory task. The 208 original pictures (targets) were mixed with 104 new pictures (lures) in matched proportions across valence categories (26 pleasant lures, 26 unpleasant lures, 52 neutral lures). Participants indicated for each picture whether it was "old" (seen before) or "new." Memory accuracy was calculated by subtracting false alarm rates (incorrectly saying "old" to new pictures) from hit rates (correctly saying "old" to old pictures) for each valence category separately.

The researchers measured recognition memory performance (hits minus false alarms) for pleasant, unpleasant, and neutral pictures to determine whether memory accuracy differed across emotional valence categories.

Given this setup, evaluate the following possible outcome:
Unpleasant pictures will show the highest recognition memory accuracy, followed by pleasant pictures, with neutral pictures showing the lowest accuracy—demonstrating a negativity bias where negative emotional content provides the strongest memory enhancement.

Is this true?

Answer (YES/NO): NO